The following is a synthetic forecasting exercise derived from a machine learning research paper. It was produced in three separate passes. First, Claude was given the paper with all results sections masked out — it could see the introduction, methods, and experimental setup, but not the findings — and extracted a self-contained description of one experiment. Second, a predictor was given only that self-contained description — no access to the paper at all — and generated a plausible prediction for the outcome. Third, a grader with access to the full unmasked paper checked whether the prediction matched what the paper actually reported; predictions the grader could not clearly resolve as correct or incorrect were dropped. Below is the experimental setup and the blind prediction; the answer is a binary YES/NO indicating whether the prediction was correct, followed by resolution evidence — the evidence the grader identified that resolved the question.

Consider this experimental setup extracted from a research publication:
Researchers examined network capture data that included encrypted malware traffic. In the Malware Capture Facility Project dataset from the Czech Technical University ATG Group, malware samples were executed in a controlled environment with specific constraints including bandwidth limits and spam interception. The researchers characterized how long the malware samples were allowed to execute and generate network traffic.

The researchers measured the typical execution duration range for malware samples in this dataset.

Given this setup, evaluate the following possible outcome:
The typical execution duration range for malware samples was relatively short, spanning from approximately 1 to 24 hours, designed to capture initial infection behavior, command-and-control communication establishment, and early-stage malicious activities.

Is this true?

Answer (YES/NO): NO